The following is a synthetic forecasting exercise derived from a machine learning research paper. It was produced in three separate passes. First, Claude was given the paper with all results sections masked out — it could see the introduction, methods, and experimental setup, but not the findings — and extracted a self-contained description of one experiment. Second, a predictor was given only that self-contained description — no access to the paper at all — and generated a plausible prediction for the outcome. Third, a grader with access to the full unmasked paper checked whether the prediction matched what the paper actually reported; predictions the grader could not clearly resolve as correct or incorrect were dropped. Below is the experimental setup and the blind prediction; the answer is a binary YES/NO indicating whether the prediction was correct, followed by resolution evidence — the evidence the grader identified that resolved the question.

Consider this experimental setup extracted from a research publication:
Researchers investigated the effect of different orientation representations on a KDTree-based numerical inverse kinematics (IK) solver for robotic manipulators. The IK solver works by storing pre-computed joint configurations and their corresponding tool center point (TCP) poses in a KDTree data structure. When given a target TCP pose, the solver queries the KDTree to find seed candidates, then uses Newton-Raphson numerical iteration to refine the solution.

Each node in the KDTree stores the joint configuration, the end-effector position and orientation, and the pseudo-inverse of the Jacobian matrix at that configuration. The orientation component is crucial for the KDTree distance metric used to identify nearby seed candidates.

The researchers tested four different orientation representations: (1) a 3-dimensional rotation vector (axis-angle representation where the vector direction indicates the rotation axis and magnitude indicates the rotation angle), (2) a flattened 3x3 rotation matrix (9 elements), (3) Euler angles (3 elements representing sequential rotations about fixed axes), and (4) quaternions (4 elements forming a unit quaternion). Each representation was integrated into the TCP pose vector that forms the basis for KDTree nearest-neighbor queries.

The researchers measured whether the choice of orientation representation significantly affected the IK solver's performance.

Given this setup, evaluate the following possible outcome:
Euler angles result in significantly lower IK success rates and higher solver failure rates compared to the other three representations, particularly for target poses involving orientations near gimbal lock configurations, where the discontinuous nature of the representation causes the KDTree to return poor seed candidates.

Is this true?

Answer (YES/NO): NO